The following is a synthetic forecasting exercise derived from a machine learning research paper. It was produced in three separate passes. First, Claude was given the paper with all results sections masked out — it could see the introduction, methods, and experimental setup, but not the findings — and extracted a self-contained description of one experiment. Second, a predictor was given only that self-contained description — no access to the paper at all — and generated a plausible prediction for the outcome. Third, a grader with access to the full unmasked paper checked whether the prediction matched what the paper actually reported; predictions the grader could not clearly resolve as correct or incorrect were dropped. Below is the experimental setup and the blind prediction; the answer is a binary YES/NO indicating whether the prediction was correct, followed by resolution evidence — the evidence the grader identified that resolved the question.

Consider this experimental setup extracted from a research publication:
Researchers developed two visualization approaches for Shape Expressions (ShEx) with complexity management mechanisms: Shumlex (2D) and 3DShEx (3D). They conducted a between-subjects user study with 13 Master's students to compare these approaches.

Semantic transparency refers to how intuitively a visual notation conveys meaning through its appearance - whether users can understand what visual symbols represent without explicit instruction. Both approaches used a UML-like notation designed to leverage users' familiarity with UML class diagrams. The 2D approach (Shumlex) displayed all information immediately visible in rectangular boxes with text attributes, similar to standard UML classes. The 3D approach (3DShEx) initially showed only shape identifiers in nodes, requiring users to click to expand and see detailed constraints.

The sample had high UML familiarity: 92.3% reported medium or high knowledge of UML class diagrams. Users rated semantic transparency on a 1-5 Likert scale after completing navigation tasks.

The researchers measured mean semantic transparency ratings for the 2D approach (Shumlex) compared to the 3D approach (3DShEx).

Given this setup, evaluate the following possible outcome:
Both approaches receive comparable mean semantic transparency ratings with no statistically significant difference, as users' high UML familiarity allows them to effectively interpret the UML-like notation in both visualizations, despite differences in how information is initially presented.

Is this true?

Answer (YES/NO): YES